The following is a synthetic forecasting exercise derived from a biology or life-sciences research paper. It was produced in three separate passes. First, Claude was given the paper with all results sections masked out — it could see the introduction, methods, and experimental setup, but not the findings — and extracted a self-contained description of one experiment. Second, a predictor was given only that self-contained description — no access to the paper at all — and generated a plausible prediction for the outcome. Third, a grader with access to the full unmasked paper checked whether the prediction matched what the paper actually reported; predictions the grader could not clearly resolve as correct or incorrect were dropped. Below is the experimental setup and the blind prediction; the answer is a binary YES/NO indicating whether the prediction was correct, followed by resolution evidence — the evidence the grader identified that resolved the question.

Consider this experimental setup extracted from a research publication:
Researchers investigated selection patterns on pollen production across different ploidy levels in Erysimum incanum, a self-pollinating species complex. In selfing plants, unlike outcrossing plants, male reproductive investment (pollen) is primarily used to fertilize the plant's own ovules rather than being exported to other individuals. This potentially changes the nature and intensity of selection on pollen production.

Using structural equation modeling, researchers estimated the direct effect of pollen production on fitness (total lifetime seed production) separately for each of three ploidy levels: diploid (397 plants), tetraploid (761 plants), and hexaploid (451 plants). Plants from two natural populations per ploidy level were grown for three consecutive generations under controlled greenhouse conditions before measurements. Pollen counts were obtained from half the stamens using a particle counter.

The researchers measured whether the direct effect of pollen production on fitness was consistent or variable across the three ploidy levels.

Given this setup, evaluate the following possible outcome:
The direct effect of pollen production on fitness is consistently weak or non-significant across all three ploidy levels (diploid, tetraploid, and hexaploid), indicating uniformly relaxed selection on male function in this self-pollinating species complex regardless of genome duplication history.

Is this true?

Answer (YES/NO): NO